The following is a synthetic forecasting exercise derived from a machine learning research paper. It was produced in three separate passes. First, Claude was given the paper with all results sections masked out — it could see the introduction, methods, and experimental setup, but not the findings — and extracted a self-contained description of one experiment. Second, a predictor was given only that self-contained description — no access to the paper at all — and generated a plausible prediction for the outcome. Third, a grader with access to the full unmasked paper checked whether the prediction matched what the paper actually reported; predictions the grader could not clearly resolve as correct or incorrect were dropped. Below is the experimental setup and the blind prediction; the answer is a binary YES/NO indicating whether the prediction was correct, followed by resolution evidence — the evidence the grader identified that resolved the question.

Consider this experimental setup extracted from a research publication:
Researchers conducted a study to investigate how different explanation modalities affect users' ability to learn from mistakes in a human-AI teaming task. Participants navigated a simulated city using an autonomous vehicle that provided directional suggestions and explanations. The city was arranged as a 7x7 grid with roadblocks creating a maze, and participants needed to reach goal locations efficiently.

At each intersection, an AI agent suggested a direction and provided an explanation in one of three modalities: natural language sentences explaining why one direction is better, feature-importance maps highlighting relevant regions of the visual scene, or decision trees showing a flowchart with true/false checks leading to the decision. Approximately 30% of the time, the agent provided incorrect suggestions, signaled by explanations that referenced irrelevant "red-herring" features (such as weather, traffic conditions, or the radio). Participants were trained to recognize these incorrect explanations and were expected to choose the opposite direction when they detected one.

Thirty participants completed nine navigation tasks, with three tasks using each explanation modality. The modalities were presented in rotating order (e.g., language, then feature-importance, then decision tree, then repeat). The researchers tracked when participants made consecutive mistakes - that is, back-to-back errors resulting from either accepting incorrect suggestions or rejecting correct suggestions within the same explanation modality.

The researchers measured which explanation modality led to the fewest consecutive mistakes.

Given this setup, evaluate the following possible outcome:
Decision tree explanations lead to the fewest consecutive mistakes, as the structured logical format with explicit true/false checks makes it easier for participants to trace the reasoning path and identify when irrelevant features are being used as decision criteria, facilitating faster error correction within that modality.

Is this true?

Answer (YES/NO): YES